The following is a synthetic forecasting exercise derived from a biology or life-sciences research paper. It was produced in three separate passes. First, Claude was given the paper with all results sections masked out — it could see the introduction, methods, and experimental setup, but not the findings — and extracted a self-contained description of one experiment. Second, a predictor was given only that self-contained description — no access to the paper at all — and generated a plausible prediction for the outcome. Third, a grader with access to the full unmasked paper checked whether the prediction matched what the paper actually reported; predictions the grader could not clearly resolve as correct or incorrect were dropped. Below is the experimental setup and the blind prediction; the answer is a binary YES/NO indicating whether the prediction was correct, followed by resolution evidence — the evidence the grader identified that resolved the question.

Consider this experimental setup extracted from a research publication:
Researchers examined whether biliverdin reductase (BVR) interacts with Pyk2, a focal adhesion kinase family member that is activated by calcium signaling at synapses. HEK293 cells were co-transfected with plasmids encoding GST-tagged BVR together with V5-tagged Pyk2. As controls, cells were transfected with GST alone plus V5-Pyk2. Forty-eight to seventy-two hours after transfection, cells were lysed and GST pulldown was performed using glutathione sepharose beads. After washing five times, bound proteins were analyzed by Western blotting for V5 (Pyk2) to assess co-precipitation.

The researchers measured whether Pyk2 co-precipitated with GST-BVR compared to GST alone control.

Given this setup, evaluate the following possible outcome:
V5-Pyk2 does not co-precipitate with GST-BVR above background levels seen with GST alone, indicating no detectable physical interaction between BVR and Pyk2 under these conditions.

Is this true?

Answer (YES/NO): NO